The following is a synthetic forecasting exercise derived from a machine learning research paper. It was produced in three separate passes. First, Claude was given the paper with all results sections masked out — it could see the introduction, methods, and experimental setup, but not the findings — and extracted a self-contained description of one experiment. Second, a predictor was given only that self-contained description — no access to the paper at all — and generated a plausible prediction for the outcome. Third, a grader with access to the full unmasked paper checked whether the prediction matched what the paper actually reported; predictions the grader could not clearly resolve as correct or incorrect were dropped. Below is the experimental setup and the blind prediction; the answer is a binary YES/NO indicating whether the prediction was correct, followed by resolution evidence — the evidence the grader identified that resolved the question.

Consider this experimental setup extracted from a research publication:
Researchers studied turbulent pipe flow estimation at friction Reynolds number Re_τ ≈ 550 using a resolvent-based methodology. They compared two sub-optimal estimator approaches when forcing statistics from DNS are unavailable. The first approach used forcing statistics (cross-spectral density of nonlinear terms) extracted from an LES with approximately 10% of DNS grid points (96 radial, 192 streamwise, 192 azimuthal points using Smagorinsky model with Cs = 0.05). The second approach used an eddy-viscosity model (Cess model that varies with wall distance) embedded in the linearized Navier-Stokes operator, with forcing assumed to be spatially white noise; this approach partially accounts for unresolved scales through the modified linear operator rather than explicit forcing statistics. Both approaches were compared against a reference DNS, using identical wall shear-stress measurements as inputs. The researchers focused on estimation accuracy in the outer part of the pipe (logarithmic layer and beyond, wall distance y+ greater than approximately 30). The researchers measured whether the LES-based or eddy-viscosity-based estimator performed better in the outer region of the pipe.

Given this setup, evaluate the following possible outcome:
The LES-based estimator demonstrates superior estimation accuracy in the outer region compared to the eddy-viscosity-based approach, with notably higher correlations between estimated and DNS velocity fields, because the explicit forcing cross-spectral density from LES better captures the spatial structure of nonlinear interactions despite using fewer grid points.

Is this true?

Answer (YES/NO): YES